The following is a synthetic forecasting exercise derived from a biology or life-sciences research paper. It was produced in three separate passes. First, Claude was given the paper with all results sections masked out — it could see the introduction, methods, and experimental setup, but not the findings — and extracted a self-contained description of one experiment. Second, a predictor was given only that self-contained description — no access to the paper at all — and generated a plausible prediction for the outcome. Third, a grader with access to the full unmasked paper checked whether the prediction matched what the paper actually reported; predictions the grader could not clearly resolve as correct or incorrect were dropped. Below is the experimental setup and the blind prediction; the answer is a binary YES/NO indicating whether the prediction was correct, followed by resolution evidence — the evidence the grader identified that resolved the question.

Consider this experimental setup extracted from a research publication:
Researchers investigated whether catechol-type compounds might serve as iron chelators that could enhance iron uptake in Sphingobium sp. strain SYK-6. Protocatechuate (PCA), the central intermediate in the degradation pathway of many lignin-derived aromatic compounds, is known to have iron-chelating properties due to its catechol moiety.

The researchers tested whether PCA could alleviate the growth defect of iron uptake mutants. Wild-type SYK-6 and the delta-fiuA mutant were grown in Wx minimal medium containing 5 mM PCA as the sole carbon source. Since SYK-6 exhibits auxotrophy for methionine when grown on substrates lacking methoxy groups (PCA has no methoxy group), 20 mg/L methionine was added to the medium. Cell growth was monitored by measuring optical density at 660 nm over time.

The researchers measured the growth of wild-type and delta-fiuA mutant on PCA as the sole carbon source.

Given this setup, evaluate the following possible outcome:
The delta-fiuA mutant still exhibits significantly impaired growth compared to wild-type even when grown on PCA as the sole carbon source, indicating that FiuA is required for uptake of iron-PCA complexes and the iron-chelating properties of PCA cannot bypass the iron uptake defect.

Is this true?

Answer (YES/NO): NO